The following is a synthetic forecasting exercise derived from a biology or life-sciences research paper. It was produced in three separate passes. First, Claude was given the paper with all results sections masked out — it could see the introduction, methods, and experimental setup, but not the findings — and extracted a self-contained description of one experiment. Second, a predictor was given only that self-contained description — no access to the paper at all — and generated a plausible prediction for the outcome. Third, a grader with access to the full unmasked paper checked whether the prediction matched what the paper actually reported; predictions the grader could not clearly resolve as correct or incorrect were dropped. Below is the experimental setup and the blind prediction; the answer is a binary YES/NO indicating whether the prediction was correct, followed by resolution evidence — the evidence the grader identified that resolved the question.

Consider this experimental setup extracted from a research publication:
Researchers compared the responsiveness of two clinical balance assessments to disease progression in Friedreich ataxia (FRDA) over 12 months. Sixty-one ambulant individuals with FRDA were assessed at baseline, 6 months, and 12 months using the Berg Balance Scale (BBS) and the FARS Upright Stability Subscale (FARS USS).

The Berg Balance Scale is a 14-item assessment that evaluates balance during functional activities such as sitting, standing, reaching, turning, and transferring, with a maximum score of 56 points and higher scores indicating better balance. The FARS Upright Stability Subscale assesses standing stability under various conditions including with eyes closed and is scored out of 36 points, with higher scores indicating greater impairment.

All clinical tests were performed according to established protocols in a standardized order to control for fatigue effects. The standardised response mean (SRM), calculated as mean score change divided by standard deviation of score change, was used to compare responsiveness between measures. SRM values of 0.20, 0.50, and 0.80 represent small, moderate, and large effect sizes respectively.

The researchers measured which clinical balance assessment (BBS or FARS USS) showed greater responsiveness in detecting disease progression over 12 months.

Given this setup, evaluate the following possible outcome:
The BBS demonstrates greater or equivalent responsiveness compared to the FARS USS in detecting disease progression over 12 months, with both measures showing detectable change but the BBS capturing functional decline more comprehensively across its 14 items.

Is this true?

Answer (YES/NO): NO